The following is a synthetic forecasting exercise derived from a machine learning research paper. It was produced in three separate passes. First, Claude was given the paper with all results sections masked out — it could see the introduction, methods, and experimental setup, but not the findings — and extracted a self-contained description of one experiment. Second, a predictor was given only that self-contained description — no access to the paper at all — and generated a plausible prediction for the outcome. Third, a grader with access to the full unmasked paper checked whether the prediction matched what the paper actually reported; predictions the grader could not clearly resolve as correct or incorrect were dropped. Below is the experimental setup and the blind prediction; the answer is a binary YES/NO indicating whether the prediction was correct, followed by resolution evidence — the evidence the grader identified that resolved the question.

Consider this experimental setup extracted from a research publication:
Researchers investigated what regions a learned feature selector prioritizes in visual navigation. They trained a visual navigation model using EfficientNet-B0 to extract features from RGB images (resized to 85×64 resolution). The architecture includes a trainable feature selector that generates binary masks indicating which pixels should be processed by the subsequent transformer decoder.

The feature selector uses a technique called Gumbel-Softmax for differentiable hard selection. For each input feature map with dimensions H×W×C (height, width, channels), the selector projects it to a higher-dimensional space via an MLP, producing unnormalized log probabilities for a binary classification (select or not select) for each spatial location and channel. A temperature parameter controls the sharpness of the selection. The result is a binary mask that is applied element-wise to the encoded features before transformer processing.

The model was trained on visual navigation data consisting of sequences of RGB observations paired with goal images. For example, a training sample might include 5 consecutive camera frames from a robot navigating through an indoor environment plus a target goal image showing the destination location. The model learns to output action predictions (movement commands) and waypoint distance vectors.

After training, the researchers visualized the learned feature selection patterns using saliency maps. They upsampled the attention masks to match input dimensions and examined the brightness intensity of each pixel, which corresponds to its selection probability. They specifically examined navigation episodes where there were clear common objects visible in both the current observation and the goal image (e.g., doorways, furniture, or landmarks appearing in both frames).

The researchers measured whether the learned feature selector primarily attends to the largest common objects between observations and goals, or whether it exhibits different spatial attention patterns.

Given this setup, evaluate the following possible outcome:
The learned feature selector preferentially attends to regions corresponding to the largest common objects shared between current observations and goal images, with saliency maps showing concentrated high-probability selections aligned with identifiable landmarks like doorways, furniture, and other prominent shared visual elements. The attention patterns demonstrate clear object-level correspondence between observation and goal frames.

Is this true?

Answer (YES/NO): NO